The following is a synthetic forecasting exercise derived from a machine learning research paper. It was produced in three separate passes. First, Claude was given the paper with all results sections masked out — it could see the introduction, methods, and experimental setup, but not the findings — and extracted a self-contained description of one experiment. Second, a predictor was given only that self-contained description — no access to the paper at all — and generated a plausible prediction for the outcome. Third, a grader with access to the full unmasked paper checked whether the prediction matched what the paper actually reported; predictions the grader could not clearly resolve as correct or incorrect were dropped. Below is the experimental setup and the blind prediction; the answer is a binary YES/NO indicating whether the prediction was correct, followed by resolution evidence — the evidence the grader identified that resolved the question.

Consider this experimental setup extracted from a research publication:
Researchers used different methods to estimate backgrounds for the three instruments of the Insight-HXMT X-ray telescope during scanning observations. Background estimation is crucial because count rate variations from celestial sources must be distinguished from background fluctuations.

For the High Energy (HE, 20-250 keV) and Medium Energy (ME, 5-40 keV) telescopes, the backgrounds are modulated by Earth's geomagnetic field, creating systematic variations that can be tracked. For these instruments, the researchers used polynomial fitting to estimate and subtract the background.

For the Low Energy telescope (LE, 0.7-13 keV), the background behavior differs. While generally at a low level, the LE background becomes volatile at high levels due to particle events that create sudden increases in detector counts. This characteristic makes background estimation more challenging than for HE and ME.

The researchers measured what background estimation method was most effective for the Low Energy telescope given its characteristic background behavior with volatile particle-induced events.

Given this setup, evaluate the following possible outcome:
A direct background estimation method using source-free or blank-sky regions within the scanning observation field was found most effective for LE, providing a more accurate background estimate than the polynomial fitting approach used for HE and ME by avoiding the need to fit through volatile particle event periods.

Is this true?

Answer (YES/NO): NO